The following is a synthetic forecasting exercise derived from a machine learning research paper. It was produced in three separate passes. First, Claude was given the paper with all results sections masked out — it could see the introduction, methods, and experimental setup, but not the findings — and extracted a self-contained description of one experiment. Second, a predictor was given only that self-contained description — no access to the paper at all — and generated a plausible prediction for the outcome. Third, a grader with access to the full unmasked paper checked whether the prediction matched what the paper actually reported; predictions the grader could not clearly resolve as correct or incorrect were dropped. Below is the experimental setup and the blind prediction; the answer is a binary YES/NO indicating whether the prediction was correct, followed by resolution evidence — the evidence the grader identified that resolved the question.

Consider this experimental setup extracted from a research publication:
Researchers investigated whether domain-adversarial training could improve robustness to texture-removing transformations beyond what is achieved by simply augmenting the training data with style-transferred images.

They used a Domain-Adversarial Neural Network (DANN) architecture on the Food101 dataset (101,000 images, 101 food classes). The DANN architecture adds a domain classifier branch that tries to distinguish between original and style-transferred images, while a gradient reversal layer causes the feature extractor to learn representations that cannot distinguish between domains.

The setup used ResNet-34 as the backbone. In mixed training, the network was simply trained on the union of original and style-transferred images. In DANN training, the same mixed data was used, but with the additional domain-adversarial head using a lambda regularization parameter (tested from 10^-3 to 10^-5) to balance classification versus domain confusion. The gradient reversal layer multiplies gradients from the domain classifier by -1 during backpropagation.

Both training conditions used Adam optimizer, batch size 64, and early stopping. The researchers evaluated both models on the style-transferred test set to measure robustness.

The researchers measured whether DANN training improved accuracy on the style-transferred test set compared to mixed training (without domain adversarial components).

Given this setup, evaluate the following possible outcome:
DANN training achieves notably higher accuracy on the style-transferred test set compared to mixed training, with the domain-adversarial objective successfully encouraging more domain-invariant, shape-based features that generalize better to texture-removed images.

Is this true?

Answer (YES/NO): NO